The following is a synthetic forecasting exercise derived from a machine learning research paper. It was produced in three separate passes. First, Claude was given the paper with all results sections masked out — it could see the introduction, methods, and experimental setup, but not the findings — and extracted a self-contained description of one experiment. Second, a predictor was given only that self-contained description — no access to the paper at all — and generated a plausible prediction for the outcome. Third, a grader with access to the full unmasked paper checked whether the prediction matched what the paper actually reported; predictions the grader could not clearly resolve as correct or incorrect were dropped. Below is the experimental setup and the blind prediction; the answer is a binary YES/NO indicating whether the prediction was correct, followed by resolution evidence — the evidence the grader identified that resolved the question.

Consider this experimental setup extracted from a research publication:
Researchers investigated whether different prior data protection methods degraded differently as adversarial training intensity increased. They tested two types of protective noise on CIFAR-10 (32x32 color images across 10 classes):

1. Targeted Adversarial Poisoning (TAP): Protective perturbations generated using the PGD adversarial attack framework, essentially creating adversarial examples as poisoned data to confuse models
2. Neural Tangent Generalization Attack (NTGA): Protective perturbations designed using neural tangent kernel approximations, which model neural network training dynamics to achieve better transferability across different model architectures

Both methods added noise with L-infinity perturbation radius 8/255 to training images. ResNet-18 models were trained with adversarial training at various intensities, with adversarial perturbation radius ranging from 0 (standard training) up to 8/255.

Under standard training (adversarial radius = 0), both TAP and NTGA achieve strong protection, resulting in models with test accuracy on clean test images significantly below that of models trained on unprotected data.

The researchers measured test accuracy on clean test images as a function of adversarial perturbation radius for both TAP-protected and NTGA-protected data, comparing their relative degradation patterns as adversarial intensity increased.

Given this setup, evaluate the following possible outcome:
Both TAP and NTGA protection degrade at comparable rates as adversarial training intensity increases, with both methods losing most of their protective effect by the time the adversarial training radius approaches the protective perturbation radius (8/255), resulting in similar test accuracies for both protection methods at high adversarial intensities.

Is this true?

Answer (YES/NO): NO